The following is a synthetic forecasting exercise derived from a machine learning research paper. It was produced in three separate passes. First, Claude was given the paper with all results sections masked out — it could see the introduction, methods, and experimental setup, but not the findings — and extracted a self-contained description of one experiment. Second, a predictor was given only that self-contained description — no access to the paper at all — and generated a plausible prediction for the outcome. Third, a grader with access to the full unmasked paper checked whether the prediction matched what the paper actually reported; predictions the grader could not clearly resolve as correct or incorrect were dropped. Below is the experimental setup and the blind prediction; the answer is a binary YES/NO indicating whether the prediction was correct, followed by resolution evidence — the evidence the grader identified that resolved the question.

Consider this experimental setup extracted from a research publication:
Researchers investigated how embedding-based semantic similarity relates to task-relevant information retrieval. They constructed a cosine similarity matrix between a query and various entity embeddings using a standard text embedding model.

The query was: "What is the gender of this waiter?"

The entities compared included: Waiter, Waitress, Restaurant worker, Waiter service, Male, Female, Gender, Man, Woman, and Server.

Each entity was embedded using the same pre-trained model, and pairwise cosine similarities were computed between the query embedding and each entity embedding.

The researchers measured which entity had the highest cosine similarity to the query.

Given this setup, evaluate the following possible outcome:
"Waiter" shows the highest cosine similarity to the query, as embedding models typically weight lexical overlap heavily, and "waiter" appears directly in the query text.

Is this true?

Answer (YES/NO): YES